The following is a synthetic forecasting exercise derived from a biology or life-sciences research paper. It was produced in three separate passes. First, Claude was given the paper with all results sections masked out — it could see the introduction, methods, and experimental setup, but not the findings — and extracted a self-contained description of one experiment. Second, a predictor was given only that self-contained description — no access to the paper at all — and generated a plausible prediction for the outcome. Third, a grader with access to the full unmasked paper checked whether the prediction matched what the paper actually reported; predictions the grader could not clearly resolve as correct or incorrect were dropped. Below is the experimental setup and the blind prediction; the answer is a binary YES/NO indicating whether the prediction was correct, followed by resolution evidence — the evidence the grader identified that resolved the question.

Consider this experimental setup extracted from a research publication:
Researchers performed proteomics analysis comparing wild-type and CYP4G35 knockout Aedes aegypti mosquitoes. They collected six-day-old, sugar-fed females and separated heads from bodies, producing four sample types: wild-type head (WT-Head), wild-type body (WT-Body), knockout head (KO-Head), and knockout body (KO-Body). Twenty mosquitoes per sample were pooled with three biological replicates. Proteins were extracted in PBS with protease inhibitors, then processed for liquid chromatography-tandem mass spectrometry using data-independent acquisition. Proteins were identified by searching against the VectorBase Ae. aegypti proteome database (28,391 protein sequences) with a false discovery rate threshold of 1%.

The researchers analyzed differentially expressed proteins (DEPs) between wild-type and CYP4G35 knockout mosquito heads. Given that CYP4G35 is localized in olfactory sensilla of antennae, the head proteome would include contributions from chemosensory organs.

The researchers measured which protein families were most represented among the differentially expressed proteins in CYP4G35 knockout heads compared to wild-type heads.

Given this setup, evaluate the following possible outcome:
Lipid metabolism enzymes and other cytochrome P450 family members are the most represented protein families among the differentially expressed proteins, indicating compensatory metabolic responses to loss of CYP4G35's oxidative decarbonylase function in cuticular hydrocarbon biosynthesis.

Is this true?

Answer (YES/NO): NO